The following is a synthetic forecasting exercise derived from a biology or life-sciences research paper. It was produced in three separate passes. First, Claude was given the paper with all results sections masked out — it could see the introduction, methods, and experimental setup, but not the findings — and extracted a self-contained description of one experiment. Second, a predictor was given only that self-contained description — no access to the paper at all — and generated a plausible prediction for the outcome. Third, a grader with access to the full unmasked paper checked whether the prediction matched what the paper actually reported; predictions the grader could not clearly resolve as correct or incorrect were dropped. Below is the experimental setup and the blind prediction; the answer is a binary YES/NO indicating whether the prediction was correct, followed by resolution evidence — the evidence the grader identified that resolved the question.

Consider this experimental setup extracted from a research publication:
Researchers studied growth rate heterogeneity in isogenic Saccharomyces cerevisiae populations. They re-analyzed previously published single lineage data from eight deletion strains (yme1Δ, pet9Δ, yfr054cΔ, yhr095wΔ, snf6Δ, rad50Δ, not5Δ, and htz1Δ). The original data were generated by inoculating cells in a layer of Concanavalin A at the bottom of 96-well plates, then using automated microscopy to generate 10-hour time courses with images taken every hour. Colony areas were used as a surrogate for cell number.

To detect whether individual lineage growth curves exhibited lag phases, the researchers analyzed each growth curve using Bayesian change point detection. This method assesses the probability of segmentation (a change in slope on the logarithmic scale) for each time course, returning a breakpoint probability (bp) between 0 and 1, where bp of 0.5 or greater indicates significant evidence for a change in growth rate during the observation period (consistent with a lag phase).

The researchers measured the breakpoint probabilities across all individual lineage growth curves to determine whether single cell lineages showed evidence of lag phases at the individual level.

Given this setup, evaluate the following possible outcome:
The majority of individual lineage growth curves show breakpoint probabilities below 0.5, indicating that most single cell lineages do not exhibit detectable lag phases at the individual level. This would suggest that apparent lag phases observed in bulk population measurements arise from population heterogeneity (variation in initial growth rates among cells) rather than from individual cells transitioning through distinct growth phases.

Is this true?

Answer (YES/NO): YES